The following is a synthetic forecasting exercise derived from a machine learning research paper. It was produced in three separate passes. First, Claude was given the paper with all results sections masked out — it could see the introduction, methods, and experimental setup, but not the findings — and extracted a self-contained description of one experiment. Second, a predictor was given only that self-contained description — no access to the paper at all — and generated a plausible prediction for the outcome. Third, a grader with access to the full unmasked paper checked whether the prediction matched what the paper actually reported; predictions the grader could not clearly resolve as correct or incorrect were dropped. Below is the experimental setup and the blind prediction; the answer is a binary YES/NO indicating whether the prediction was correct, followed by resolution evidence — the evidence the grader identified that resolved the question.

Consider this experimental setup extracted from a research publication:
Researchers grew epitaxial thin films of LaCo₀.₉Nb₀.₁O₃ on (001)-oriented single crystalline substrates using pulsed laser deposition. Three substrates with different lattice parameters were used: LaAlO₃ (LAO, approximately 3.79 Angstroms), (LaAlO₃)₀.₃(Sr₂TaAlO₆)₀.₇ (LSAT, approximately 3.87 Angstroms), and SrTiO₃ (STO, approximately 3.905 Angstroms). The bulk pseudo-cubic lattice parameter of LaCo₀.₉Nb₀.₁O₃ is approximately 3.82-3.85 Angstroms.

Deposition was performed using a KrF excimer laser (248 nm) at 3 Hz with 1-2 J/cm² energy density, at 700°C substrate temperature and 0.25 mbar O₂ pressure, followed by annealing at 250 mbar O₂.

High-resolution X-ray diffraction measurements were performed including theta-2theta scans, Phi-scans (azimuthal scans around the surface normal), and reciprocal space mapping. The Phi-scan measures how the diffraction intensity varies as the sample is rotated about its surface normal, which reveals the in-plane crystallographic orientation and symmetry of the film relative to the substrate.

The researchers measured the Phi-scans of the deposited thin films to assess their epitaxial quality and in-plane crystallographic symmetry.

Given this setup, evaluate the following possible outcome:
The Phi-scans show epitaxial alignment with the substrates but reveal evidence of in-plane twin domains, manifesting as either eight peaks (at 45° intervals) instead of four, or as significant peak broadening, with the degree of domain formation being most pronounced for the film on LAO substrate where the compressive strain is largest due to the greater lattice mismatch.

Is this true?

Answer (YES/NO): NO